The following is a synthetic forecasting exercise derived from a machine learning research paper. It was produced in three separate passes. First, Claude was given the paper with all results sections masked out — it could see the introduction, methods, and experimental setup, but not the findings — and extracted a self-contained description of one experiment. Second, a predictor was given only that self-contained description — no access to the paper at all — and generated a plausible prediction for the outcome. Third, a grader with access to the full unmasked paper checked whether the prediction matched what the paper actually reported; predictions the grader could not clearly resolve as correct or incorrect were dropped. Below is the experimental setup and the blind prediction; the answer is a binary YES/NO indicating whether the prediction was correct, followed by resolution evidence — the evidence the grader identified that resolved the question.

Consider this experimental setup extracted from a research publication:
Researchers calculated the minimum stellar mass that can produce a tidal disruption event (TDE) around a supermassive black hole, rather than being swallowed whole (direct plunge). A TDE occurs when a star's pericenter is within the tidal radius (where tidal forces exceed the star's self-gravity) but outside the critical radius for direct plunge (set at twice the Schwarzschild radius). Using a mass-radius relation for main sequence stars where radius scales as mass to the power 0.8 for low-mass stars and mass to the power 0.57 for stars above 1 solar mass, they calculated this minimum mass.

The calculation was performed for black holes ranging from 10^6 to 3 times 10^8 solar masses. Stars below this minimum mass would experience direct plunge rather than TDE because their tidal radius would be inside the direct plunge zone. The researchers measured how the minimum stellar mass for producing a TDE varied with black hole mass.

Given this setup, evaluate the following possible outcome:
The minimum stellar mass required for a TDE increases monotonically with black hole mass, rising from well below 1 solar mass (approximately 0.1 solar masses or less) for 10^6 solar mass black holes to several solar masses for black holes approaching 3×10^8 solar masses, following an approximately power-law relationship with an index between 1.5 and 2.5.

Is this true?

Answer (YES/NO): NO